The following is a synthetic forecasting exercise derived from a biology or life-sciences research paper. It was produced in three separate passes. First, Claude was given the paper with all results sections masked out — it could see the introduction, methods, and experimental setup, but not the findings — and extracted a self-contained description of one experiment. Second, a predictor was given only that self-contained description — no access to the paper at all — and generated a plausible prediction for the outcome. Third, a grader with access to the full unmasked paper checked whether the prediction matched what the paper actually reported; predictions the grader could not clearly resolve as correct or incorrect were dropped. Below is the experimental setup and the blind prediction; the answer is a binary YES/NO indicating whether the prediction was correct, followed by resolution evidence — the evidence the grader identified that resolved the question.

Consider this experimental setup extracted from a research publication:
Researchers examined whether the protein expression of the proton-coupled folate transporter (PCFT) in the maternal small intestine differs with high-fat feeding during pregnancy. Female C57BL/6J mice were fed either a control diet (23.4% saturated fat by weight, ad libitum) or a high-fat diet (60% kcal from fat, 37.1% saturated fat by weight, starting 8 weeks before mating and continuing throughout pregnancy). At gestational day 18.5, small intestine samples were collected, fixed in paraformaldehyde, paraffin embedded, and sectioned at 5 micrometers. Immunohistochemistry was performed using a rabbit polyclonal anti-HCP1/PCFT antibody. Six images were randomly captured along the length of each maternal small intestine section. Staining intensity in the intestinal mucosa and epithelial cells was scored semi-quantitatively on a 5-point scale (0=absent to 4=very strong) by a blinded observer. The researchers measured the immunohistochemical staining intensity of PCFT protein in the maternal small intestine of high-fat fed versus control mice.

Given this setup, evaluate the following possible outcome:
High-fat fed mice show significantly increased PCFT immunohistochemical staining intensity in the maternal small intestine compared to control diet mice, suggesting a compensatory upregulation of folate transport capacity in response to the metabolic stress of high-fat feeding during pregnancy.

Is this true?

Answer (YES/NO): NO